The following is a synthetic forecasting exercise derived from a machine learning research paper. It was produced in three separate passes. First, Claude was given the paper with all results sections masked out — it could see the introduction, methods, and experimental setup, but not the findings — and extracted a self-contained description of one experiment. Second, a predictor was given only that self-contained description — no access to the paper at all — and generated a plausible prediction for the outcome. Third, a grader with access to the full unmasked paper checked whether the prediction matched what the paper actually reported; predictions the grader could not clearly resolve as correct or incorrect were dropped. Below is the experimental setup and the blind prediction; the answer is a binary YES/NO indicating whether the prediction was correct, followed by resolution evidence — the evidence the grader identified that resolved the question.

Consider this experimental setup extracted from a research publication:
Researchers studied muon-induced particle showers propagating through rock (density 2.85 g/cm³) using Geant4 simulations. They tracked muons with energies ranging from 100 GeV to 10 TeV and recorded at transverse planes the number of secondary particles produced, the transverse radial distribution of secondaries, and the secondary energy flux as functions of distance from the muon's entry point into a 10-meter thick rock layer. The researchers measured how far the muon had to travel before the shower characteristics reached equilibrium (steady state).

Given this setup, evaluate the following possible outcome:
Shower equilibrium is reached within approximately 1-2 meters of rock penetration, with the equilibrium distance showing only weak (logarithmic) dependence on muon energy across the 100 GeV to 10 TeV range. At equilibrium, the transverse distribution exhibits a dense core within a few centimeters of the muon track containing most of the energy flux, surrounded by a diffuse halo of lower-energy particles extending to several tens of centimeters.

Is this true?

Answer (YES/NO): NO